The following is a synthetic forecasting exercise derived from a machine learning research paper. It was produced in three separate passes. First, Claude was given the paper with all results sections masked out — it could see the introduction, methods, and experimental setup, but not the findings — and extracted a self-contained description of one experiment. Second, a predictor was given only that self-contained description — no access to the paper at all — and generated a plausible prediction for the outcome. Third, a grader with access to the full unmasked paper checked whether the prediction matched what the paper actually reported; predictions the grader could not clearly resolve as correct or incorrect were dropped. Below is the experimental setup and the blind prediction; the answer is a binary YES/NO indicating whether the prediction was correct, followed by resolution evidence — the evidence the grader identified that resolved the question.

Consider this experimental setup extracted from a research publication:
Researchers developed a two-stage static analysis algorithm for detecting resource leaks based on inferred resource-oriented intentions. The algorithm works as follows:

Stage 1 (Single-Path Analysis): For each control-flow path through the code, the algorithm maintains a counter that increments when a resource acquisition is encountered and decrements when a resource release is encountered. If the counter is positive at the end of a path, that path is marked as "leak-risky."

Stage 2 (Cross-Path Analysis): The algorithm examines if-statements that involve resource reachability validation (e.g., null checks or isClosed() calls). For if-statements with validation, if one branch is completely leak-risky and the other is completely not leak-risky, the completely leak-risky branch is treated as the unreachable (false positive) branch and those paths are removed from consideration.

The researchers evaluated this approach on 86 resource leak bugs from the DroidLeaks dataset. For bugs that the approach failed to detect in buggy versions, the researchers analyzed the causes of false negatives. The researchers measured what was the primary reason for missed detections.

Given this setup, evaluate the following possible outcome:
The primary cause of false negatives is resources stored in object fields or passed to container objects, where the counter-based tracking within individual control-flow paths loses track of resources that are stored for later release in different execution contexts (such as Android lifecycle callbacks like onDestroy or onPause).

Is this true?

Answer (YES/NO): NO